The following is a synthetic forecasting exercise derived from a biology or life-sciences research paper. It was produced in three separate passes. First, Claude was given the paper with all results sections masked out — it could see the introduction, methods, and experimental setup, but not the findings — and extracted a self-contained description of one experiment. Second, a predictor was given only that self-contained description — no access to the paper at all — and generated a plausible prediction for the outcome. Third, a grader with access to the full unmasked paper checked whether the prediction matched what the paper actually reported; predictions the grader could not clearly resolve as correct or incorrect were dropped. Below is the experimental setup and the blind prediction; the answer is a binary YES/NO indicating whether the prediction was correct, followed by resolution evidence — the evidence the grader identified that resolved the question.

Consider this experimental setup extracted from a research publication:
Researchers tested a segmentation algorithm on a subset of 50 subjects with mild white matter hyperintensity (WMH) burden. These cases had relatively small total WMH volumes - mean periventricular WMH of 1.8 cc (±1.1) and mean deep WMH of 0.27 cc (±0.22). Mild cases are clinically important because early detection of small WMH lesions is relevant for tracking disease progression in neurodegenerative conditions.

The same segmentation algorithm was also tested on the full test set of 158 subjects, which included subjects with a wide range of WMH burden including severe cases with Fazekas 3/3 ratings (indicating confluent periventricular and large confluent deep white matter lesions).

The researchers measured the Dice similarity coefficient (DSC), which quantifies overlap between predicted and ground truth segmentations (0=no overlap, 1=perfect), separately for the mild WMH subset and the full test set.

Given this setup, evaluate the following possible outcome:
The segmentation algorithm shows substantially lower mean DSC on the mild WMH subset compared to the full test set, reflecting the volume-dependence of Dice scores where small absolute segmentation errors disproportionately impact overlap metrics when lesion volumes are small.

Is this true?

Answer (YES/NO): YES